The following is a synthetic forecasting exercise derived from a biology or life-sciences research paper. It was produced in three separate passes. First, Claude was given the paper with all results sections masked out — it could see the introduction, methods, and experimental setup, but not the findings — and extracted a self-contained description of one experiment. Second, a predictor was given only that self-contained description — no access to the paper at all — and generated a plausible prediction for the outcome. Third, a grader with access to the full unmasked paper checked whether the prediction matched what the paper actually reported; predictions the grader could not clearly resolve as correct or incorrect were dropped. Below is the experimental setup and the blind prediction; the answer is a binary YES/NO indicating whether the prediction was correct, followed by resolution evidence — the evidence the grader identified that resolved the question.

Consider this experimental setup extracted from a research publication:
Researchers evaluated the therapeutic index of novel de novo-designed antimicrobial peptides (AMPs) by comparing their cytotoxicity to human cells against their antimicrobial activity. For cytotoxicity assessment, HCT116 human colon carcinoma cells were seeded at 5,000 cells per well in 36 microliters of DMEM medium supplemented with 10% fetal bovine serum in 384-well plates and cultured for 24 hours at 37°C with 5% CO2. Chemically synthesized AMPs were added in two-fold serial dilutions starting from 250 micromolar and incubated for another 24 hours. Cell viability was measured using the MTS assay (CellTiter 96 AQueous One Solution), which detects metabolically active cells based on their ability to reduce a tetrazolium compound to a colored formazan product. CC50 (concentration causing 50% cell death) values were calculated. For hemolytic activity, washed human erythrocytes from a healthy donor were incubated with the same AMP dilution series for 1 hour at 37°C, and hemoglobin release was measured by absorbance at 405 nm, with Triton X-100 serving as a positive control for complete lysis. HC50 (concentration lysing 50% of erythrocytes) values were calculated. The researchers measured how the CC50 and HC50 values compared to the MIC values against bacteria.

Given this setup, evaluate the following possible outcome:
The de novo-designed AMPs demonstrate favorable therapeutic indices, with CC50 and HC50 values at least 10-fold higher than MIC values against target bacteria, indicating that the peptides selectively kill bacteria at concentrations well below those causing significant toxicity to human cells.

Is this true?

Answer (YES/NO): YES